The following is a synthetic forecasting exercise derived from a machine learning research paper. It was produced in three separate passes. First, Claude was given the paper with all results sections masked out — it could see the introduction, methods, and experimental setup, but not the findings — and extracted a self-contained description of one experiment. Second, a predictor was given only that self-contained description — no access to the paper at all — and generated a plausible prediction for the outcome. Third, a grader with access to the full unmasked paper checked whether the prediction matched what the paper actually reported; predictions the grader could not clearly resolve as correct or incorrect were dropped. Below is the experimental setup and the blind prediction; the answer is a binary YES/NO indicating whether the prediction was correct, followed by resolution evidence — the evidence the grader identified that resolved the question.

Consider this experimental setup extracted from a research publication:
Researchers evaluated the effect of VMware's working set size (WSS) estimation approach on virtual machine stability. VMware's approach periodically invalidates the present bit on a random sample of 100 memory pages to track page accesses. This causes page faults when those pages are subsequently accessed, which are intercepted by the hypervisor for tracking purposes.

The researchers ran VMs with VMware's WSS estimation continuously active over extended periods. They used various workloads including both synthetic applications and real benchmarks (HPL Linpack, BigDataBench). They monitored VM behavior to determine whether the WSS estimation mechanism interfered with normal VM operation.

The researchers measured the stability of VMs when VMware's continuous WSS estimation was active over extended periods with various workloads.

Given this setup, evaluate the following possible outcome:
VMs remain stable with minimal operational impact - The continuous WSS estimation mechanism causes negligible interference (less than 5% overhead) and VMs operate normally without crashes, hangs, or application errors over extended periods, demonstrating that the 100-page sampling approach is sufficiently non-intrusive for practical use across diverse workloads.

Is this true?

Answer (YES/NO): NO